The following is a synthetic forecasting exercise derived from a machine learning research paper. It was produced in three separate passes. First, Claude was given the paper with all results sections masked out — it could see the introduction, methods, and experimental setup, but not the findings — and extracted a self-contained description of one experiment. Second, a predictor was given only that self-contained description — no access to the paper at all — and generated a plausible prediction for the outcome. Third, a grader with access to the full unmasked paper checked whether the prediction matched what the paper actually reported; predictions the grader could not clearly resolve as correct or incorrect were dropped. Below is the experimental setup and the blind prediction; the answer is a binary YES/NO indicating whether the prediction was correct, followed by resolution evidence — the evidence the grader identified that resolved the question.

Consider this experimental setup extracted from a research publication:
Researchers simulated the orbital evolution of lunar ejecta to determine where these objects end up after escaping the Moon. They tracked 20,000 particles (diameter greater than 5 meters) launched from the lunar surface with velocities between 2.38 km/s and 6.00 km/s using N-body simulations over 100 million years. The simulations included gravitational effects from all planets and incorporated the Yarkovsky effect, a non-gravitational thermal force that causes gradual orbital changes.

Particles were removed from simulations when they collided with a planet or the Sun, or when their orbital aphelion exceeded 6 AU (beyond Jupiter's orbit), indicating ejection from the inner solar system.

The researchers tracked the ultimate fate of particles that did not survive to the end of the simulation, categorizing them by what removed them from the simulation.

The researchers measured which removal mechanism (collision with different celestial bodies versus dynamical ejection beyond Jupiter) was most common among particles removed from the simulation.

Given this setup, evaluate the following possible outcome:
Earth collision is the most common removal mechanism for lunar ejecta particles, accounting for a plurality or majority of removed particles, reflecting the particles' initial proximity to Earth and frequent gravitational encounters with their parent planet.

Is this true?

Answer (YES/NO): YES